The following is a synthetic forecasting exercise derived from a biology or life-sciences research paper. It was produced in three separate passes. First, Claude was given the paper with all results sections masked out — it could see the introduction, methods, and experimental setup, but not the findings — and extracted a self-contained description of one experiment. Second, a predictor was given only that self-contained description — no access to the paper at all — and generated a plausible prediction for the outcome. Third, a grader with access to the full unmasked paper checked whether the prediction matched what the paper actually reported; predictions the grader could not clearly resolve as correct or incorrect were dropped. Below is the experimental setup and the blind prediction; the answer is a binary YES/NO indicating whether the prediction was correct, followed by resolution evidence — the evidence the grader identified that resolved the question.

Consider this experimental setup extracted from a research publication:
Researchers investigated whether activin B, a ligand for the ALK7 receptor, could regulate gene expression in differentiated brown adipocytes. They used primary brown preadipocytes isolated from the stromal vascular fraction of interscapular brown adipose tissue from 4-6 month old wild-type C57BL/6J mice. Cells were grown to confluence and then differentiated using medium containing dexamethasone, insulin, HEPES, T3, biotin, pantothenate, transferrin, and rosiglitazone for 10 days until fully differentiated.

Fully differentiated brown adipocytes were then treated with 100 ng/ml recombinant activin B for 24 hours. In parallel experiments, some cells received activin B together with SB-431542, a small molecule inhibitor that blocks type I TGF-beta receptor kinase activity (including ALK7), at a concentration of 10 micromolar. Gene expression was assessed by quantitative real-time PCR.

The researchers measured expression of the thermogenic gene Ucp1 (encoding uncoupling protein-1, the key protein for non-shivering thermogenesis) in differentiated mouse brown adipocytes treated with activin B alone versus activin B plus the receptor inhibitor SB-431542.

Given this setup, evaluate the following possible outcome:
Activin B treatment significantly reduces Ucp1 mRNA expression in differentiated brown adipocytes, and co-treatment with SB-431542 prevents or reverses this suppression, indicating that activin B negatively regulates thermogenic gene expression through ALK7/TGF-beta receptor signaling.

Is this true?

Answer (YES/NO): NO